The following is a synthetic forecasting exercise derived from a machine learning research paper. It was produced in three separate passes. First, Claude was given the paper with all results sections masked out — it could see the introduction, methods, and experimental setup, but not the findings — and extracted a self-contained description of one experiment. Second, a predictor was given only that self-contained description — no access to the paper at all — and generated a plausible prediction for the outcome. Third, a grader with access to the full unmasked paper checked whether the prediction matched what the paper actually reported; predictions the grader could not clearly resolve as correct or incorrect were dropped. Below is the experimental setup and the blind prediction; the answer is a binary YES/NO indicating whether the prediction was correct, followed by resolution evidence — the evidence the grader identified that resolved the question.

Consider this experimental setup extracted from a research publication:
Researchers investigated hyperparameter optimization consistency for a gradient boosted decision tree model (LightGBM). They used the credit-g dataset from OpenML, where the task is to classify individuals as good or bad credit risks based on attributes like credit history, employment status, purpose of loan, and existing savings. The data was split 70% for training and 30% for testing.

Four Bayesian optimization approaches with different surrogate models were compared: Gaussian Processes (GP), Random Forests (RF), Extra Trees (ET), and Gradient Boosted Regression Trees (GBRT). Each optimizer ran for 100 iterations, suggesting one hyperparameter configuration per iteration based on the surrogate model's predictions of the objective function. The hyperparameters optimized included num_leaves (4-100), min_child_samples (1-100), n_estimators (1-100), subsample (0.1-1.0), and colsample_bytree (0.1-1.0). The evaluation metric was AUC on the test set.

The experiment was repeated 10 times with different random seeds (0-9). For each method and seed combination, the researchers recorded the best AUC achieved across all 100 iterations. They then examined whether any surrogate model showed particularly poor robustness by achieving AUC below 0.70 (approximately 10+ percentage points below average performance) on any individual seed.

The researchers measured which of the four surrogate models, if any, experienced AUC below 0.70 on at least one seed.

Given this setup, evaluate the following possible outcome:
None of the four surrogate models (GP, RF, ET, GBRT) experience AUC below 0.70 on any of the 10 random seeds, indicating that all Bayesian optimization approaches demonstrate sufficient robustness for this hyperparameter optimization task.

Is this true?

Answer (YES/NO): NO